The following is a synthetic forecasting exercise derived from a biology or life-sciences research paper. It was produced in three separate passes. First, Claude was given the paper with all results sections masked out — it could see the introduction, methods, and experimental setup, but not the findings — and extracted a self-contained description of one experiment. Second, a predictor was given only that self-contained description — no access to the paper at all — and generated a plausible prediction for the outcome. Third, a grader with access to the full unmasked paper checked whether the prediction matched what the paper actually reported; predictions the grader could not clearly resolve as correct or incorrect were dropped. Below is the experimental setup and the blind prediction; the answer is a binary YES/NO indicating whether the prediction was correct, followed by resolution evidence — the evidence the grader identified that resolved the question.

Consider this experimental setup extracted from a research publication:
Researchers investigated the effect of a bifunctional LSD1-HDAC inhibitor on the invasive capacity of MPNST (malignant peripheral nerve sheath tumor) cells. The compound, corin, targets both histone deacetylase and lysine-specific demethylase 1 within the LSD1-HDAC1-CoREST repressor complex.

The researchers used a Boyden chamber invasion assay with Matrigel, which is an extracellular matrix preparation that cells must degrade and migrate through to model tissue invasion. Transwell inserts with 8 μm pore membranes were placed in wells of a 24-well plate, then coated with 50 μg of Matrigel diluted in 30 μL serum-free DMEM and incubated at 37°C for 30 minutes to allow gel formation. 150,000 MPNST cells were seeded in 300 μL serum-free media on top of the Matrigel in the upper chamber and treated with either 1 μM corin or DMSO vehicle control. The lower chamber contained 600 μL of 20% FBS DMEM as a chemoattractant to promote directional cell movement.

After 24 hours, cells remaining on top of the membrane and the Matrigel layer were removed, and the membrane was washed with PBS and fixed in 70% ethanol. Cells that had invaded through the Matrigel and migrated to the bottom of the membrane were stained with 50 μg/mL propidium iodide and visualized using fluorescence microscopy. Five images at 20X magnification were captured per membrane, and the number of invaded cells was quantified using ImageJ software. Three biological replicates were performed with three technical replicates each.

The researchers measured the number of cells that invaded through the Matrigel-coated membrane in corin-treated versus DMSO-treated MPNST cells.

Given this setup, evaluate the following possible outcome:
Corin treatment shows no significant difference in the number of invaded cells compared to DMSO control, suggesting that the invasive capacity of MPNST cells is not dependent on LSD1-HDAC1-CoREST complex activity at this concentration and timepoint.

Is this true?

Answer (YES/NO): NO